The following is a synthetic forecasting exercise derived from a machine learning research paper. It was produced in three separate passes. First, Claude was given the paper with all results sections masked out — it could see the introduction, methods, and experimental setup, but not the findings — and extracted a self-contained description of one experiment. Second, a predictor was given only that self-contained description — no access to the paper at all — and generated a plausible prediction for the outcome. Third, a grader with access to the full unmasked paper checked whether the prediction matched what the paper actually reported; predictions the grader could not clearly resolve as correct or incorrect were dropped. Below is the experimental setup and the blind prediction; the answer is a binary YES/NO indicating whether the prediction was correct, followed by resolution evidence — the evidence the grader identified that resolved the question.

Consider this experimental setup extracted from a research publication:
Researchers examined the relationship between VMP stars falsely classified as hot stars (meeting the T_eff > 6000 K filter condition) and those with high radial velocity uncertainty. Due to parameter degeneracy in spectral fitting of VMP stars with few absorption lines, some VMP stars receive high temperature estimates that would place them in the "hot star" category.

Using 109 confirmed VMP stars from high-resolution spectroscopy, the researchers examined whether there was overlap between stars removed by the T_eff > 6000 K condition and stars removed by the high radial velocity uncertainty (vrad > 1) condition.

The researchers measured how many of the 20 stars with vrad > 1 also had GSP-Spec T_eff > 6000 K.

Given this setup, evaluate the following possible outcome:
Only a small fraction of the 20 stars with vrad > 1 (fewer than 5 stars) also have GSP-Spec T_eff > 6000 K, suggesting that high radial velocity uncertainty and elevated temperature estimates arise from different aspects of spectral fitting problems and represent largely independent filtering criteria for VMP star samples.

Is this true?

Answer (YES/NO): NO